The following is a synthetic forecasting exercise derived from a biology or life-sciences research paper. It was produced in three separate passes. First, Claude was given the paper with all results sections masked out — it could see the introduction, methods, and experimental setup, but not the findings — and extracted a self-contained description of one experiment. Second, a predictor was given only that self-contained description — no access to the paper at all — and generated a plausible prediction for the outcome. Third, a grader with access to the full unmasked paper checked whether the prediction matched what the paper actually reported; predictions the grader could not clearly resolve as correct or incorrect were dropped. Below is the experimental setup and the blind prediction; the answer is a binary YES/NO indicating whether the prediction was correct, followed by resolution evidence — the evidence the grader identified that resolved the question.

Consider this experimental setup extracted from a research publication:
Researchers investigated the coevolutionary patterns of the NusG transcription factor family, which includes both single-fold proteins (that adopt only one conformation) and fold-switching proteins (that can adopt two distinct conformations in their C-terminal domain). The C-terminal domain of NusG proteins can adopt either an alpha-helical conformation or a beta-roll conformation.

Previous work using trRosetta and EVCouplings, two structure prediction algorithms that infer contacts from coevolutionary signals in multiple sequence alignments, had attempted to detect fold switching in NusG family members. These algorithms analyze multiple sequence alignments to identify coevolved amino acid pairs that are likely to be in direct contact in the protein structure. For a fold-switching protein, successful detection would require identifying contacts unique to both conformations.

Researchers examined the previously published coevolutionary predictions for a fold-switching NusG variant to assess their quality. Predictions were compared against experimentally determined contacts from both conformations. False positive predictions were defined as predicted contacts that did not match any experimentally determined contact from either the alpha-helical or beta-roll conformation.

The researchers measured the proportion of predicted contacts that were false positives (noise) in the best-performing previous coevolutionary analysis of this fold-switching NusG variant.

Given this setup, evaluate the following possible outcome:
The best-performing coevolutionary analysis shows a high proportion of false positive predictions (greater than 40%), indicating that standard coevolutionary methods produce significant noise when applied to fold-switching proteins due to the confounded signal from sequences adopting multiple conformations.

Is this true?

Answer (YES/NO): NO